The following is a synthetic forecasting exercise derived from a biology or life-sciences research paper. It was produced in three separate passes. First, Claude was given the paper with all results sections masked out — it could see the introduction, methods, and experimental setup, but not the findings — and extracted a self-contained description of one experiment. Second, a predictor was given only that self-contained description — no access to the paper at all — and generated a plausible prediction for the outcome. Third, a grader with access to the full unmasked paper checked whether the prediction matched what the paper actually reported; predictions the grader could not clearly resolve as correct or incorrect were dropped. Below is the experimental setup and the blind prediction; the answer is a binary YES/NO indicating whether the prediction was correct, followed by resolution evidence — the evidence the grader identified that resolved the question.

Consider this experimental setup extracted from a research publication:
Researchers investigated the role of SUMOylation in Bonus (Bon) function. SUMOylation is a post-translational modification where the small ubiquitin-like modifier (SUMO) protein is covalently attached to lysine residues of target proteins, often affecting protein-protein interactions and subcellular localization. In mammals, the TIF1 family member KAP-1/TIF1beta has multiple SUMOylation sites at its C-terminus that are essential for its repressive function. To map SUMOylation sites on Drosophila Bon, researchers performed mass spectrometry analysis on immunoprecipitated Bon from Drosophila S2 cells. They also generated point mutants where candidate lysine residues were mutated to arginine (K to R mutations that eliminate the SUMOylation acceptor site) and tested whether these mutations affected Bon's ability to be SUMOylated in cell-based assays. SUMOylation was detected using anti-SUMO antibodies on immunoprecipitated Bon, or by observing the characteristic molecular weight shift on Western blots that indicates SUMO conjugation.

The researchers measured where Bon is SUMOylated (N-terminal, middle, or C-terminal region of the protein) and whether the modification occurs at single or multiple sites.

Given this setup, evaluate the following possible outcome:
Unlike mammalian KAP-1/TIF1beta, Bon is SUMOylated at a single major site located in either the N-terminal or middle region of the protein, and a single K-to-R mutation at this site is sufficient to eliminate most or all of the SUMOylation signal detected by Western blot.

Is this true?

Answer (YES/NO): YES